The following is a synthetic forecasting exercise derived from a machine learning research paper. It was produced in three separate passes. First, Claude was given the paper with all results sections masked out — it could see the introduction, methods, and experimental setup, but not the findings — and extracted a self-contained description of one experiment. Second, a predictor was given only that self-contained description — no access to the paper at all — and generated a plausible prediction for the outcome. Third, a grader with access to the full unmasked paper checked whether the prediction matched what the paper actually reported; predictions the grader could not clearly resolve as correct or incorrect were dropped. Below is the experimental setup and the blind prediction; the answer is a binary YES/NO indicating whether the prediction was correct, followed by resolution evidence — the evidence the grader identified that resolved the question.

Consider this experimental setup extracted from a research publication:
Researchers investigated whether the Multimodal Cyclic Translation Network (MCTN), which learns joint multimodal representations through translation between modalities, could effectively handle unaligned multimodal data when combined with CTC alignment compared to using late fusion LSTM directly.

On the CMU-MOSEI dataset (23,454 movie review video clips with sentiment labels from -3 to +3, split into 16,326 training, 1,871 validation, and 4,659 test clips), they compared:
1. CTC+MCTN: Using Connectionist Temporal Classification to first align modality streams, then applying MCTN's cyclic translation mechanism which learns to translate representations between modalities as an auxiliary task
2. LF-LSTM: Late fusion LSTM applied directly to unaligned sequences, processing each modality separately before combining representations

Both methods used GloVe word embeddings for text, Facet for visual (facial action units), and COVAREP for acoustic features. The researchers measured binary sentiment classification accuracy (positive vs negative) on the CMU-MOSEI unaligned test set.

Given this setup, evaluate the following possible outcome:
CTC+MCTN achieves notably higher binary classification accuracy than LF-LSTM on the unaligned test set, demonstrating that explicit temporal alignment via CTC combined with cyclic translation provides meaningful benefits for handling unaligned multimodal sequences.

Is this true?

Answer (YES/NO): NO